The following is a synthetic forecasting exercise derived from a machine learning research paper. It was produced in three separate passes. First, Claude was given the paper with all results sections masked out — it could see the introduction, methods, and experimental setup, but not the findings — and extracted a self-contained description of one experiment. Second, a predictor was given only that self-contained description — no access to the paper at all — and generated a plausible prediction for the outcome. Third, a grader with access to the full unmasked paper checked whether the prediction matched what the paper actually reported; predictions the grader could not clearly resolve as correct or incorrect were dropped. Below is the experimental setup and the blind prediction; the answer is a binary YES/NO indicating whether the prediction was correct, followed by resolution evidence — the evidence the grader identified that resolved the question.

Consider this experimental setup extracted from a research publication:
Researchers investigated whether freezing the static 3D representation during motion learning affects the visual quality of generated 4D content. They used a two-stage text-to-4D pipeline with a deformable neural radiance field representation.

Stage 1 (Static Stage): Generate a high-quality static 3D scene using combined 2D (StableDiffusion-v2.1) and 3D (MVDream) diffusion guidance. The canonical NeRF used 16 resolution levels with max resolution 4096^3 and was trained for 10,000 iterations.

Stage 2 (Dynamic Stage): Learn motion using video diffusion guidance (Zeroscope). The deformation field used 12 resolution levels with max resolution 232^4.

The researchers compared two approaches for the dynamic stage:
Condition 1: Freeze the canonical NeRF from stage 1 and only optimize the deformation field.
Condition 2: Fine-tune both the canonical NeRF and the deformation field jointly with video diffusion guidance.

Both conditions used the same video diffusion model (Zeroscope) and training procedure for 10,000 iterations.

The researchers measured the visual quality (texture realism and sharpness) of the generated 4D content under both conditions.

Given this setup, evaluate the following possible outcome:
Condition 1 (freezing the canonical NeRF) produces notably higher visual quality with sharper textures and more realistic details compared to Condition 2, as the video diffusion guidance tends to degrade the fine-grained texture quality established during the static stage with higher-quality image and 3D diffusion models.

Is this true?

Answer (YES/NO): YES